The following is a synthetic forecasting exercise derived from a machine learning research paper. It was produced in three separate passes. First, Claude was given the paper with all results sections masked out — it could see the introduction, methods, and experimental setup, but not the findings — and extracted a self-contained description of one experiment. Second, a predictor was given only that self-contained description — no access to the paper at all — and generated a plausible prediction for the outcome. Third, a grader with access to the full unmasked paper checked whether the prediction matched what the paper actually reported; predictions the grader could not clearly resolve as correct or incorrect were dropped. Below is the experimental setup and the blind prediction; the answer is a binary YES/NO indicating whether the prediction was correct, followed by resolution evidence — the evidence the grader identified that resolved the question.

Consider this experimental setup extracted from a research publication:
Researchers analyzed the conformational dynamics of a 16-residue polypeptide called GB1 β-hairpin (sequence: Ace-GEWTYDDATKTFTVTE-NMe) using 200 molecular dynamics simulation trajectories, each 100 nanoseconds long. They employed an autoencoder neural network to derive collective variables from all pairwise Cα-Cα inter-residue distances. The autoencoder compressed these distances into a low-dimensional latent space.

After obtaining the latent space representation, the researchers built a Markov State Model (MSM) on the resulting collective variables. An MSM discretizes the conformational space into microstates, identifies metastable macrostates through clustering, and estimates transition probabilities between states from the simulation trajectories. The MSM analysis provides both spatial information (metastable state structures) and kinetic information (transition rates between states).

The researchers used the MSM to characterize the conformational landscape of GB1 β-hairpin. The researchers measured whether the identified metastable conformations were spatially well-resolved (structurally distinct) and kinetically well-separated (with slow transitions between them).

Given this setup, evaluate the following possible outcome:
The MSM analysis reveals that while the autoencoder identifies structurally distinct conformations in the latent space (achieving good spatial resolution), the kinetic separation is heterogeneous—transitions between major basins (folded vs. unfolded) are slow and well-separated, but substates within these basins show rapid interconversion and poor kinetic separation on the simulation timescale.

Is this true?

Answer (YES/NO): NO